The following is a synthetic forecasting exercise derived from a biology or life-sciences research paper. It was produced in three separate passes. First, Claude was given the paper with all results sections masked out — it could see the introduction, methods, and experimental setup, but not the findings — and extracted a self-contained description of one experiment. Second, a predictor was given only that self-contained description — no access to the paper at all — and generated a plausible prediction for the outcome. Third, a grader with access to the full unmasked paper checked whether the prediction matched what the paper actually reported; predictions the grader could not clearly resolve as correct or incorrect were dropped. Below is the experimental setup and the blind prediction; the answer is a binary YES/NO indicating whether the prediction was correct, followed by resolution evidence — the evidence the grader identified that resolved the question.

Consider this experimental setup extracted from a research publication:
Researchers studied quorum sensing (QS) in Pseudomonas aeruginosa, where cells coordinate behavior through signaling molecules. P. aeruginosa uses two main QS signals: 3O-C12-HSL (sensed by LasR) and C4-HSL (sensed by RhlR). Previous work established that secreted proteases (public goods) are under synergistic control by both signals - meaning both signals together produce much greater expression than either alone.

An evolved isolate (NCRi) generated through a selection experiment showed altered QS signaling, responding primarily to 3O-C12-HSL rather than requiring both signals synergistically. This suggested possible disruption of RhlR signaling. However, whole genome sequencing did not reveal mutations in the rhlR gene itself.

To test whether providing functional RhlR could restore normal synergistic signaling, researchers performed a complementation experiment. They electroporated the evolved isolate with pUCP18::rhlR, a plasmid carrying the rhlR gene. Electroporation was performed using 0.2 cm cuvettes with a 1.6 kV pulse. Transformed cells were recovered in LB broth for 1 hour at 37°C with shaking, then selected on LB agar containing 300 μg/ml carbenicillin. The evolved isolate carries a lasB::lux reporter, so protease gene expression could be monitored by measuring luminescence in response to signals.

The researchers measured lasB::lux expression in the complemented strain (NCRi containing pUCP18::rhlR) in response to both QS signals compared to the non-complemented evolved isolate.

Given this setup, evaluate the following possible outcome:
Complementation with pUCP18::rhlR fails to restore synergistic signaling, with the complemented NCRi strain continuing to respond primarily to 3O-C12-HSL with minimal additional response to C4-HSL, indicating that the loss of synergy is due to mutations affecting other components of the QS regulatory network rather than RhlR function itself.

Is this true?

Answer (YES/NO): YES